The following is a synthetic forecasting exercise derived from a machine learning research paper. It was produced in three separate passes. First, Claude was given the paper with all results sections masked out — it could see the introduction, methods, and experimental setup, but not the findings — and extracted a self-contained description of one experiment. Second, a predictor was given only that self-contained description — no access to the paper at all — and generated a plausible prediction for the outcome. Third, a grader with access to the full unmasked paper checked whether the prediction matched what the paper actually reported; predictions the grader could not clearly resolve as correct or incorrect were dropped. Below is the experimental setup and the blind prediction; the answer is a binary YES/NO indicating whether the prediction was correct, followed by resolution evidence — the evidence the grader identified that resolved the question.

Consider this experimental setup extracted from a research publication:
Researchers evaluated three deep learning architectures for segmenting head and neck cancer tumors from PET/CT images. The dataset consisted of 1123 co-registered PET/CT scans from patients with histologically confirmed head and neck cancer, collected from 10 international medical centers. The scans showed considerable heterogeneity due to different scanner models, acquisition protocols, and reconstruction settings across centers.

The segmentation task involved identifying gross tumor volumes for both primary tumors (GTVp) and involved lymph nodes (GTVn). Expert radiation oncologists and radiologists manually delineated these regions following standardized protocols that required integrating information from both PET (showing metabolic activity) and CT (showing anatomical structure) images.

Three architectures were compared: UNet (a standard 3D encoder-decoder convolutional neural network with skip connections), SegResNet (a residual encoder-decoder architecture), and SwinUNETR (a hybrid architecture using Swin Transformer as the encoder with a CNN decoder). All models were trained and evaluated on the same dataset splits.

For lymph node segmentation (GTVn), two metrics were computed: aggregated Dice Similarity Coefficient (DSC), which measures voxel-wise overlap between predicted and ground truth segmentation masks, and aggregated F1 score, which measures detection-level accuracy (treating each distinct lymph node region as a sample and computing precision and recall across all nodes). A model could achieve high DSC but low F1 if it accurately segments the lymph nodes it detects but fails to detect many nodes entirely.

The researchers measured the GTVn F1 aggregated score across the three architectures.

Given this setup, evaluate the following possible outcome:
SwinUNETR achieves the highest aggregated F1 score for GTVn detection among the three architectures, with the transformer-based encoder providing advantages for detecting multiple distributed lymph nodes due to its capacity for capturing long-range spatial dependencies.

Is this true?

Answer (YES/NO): NO